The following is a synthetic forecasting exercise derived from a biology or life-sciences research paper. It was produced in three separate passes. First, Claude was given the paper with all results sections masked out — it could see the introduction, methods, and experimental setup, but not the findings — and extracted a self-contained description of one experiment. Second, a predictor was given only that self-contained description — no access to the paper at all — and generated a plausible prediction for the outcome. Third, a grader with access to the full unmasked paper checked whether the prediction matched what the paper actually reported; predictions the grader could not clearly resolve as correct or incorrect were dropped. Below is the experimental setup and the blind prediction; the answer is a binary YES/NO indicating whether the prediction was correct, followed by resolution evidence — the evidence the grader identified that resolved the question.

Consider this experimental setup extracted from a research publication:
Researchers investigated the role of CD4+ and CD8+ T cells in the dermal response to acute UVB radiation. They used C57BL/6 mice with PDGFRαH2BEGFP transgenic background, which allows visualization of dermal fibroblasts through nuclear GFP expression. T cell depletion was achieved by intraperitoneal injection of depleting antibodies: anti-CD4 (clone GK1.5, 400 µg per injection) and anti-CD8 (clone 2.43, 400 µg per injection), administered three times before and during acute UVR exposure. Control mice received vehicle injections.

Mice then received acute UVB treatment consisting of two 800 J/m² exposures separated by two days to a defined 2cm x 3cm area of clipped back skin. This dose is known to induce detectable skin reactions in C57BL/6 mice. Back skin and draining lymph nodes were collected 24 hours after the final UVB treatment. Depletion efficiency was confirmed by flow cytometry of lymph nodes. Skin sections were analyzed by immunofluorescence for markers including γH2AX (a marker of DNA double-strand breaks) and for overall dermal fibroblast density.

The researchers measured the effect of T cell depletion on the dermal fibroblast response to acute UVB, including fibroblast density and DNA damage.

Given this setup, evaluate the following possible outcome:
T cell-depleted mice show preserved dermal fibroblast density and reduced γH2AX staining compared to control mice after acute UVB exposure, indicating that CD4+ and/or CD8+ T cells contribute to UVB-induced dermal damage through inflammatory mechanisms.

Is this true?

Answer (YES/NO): NO